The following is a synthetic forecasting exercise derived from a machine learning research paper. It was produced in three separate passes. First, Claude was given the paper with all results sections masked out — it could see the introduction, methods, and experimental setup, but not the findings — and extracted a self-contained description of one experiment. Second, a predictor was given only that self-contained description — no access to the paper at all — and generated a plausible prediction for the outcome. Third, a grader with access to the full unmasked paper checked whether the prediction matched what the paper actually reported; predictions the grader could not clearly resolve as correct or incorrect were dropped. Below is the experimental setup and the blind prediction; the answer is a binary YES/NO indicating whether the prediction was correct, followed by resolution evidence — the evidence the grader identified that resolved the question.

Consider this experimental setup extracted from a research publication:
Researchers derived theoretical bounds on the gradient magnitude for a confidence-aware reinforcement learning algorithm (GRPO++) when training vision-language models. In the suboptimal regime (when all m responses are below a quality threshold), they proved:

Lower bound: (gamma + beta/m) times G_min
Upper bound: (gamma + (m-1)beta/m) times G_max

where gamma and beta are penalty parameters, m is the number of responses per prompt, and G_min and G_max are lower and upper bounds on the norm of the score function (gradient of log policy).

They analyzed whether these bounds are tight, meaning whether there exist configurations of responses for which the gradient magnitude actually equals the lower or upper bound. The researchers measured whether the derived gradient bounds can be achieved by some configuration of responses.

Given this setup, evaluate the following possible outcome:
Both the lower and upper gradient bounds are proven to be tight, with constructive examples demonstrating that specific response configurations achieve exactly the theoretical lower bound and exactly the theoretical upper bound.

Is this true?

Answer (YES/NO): YES